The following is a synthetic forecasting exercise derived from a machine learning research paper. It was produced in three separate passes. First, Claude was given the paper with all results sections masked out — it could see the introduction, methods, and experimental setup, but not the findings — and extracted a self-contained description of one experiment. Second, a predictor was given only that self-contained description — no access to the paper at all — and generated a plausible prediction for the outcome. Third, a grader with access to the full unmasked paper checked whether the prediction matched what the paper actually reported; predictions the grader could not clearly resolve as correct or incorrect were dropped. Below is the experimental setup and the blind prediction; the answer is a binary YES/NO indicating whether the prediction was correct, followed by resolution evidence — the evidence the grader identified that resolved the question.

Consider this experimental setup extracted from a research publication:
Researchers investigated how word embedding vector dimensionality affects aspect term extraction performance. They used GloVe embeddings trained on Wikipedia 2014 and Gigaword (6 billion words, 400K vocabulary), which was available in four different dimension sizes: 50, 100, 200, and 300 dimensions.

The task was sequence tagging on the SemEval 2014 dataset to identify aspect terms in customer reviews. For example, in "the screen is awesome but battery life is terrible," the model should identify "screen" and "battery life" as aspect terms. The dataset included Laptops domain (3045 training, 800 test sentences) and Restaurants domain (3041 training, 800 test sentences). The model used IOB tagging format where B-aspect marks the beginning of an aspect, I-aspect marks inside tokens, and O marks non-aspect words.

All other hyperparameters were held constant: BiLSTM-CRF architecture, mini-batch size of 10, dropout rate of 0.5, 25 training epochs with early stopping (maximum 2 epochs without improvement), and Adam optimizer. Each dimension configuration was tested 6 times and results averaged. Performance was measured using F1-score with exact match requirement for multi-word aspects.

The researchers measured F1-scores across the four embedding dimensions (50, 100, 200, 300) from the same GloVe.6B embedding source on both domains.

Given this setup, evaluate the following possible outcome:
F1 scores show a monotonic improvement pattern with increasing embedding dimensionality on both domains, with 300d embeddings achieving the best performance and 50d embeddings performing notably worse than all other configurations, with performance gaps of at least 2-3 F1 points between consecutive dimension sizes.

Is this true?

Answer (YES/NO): NO